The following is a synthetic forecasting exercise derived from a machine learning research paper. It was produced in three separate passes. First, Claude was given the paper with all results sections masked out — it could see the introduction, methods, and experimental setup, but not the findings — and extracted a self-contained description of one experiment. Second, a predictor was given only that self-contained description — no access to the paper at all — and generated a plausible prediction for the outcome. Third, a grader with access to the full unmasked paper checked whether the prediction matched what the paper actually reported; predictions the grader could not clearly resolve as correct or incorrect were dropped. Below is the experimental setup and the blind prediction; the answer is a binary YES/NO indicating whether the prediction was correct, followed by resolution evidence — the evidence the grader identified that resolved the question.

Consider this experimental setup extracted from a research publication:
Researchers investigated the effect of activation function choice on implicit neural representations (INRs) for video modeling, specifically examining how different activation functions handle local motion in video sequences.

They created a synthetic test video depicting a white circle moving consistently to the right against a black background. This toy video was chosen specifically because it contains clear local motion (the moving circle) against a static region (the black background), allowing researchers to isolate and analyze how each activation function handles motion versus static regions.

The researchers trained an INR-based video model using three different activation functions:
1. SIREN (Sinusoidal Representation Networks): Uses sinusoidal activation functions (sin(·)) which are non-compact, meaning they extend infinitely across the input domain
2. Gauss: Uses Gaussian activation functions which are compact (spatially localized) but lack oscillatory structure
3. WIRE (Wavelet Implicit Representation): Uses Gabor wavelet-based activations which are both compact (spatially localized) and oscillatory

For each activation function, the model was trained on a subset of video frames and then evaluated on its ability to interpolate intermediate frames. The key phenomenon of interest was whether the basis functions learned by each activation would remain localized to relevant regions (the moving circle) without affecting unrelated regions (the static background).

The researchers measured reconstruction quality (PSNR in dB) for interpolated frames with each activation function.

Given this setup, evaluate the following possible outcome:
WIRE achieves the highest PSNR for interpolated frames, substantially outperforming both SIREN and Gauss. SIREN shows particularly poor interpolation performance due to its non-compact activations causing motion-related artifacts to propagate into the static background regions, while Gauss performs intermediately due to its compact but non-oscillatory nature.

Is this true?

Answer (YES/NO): YES